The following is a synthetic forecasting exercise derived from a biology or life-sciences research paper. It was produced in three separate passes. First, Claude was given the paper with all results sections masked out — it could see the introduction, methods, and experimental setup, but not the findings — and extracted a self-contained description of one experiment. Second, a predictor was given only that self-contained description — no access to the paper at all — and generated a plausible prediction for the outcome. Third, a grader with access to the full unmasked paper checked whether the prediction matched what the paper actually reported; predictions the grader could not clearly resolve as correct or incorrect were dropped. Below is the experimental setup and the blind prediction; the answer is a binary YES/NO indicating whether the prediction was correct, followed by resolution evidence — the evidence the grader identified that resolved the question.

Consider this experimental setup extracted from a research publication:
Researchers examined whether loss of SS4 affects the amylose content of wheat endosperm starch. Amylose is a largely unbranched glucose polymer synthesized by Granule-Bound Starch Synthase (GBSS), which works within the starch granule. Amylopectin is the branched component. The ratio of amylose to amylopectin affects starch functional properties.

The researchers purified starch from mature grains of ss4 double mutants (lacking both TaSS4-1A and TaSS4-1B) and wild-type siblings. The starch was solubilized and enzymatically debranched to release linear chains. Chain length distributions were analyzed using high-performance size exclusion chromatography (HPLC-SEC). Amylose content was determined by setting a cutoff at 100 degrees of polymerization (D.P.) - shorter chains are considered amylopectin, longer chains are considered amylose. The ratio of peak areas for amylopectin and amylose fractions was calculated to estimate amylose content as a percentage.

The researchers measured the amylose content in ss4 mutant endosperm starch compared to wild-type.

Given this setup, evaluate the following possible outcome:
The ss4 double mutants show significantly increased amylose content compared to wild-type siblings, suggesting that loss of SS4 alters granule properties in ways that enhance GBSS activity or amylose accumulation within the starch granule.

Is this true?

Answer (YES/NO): NO